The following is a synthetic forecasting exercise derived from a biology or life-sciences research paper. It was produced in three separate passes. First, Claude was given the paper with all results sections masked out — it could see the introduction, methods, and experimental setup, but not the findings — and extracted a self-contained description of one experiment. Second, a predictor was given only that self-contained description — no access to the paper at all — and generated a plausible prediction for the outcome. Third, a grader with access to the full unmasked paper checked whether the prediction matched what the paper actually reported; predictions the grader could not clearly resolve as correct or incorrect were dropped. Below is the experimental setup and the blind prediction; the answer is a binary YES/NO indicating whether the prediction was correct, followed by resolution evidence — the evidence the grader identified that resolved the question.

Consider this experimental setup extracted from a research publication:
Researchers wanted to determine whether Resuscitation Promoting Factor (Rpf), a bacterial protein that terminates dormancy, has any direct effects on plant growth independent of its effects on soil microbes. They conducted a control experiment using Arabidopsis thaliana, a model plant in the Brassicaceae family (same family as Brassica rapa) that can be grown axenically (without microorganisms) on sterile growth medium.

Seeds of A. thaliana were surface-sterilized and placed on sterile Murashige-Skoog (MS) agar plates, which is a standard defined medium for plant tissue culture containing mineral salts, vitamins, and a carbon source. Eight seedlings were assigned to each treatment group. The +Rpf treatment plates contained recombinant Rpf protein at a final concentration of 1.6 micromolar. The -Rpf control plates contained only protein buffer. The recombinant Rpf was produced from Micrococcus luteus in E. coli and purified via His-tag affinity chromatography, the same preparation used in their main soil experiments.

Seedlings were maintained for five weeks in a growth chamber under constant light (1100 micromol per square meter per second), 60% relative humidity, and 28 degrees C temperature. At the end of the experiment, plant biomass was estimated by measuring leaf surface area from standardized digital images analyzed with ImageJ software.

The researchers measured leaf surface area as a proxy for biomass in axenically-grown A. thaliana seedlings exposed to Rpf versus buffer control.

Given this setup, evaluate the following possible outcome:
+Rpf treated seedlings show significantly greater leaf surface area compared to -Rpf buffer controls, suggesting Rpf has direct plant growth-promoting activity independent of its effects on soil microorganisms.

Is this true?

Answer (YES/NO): NO